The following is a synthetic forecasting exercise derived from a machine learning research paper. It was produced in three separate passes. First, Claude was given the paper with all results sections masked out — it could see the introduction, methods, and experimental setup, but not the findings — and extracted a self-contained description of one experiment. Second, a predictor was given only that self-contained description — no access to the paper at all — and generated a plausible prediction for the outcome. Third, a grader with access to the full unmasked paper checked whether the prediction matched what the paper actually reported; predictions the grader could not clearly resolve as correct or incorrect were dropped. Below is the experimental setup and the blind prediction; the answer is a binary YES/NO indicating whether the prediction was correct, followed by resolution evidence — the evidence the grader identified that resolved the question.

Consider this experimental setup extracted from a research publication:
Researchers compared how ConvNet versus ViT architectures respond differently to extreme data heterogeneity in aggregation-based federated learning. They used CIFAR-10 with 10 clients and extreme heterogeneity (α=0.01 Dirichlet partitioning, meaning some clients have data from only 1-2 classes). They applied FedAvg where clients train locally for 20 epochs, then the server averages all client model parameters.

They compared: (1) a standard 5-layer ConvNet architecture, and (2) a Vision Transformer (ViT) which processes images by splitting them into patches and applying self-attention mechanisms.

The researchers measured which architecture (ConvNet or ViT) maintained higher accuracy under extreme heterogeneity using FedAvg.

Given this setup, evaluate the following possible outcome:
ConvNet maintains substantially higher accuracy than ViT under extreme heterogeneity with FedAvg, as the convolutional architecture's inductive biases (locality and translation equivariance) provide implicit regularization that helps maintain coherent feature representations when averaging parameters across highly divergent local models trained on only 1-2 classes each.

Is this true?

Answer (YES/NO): NO